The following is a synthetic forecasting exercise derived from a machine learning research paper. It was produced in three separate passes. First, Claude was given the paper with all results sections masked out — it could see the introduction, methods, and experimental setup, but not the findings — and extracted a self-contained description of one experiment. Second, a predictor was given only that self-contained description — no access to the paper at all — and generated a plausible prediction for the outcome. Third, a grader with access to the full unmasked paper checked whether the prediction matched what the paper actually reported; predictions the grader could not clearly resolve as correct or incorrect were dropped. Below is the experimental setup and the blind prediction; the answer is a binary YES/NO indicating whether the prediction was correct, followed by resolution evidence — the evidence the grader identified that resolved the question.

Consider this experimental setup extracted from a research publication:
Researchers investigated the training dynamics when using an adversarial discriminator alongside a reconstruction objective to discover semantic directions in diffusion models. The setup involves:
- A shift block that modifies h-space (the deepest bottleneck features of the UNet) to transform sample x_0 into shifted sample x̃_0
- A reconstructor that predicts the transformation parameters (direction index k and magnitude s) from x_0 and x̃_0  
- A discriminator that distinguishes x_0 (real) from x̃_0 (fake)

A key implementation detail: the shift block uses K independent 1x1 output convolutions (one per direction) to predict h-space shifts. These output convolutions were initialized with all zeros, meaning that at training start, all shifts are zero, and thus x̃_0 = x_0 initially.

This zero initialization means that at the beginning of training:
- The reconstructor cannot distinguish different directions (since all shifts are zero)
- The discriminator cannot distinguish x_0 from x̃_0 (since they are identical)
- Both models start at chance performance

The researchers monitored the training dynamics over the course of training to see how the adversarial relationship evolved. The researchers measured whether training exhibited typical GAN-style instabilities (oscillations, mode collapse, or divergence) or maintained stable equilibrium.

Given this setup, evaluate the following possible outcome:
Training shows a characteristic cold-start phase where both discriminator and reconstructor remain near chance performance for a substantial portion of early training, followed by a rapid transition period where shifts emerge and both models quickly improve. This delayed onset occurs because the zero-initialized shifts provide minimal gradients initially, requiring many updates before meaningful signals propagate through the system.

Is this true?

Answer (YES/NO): NO